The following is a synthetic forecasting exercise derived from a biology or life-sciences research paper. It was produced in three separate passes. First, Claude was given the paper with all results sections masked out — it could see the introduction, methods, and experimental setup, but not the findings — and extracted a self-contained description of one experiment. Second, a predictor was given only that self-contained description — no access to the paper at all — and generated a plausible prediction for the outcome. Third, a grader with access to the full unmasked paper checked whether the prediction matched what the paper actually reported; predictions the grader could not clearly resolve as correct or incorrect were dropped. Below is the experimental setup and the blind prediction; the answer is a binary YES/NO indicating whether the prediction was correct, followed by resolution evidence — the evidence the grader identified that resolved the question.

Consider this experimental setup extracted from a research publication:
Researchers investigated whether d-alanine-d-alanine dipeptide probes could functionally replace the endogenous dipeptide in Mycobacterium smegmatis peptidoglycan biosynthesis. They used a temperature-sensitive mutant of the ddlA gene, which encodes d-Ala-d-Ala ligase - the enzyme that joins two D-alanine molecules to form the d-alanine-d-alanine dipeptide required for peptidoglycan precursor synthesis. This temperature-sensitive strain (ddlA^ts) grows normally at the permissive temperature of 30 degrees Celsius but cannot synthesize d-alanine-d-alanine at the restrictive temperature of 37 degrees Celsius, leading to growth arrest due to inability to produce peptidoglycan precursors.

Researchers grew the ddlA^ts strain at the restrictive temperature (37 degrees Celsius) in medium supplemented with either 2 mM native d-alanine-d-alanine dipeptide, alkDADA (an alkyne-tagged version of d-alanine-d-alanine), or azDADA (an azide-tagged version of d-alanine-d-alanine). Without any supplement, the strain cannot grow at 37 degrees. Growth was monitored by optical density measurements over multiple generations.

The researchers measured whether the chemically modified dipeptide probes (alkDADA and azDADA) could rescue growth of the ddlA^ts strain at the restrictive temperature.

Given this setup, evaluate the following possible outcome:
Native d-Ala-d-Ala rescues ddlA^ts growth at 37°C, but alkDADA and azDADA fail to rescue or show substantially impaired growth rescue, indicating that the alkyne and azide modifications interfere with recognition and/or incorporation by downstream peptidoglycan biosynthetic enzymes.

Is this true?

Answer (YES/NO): NO